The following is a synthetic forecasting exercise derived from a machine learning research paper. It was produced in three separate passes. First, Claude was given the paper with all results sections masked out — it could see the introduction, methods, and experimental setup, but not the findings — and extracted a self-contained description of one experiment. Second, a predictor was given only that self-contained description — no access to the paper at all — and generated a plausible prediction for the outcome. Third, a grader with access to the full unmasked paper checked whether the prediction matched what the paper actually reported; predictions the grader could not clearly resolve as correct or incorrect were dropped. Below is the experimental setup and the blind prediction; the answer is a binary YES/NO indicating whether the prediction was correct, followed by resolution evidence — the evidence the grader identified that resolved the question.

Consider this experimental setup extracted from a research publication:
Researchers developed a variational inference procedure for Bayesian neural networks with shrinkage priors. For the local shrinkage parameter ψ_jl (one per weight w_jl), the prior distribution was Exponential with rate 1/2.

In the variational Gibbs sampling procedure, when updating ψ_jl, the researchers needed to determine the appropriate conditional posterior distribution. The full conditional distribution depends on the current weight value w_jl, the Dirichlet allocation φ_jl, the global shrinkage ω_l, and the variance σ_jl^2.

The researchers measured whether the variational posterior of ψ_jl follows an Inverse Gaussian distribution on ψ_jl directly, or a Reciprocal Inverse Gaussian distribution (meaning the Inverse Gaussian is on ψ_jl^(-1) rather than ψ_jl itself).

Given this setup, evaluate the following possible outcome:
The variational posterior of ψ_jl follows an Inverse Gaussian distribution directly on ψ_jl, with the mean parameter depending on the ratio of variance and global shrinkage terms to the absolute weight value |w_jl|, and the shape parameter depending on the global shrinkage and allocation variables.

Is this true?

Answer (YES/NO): NO